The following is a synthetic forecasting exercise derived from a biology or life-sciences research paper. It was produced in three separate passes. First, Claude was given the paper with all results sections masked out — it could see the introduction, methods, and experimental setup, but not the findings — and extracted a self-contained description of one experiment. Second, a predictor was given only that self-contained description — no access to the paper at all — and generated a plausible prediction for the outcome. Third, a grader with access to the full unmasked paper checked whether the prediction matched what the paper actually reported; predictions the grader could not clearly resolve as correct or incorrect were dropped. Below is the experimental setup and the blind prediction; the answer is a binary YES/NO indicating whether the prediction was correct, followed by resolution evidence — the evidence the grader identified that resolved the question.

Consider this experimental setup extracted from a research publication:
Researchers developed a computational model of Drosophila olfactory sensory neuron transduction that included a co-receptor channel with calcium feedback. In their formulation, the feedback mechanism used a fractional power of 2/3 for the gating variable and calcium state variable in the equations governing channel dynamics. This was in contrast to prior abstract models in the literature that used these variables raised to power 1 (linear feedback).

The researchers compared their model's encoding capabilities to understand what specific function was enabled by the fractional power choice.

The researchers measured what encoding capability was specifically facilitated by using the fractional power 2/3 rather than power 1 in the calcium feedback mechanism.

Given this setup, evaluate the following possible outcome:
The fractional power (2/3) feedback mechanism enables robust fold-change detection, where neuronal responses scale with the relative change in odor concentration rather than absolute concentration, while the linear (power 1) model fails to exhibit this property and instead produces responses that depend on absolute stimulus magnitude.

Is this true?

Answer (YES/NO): NO